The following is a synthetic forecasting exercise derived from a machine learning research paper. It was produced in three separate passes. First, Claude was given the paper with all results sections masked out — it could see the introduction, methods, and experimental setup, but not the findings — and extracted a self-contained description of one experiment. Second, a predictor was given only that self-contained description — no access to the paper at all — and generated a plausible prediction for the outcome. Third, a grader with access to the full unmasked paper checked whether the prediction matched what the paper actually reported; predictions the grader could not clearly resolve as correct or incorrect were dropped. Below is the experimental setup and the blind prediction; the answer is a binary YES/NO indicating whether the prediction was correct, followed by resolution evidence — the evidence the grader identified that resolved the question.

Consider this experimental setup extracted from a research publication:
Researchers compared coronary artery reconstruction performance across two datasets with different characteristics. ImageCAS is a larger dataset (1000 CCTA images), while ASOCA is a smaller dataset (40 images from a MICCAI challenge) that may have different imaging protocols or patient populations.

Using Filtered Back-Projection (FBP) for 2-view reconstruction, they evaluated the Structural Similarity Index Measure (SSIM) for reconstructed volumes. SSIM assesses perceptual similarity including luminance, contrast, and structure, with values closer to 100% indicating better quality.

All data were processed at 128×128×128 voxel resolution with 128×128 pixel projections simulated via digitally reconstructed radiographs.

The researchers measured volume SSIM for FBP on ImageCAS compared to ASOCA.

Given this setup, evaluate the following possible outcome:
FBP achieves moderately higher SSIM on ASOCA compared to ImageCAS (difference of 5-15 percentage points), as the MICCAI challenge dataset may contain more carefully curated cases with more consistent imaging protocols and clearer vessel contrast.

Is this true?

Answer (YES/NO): NO